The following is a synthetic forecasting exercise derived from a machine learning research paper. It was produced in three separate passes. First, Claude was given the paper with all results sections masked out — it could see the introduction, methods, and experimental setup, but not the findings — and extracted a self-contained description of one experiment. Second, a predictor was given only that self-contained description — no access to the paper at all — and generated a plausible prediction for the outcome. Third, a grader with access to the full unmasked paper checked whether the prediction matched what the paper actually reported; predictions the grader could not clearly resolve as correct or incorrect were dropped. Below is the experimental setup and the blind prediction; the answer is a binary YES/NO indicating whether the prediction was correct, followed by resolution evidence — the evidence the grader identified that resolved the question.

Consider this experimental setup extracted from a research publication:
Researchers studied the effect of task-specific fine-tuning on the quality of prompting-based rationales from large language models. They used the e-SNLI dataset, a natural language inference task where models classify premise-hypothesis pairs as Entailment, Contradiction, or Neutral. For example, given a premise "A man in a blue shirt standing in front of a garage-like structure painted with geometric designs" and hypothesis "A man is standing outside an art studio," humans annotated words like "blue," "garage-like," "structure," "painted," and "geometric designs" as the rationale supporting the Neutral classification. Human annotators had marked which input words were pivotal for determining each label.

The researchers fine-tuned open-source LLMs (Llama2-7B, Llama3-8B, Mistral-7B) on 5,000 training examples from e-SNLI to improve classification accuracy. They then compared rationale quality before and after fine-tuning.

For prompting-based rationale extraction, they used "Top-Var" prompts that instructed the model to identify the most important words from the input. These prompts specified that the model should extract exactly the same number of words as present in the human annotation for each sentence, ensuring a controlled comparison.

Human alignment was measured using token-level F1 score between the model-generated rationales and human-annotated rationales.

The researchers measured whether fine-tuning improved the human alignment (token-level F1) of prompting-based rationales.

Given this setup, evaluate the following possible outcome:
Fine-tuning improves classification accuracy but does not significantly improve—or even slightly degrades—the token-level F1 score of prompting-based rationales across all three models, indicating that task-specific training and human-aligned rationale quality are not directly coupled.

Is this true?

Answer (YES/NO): YES